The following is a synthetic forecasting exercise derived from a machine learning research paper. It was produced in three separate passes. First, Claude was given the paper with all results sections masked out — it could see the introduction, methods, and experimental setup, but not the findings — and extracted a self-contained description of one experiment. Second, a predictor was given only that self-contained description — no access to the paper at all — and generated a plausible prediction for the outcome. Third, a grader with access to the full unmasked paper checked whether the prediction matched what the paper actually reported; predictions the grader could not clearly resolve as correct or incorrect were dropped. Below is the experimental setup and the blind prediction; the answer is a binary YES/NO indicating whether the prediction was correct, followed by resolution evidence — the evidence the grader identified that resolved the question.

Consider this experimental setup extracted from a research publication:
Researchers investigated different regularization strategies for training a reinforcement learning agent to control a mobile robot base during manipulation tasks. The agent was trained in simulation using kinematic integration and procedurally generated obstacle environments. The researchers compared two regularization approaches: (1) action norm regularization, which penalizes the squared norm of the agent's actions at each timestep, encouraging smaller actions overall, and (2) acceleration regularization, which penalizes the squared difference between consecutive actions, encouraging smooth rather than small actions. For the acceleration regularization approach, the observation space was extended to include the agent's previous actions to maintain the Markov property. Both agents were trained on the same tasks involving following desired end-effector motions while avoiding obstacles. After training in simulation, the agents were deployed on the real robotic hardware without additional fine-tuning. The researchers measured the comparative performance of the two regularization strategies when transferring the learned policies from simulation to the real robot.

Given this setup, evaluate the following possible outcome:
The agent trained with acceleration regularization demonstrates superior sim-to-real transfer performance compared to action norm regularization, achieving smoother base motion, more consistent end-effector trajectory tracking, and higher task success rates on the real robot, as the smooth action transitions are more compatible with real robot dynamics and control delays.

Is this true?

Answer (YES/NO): YES